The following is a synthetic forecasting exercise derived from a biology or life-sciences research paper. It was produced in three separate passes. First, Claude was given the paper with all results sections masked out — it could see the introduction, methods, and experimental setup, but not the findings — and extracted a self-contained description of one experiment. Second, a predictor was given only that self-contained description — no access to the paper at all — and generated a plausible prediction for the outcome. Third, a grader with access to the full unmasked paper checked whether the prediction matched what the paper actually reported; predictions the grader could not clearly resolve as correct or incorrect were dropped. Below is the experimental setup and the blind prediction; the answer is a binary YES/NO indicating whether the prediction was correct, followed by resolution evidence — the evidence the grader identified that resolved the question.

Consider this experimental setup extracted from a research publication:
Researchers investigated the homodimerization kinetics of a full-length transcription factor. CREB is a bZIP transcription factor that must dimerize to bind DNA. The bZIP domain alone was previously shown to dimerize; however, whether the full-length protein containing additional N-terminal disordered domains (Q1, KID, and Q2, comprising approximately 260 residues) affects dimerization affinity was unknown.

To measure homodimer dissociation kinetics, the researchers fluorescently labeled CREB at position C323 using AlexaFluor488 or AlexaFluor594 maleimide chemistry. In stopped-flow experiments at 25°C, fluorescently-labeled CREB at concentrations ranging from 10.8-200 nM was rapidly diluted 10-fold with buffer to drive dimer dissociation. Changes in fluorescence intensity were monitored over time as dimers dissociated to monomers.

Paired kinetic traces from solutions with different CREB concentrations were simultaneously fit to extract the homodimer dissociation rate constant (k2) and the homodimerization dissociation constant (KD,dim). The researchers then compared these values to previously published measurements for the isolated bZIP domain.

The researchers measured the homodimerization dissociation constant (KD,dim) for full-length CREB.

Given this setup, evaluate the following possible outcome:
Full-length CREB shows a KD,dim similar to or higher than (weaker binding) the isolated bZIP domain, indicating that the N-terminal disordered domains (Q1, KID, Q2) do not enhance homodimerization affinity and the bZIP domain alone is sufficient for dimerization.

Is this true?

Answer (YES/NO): YES